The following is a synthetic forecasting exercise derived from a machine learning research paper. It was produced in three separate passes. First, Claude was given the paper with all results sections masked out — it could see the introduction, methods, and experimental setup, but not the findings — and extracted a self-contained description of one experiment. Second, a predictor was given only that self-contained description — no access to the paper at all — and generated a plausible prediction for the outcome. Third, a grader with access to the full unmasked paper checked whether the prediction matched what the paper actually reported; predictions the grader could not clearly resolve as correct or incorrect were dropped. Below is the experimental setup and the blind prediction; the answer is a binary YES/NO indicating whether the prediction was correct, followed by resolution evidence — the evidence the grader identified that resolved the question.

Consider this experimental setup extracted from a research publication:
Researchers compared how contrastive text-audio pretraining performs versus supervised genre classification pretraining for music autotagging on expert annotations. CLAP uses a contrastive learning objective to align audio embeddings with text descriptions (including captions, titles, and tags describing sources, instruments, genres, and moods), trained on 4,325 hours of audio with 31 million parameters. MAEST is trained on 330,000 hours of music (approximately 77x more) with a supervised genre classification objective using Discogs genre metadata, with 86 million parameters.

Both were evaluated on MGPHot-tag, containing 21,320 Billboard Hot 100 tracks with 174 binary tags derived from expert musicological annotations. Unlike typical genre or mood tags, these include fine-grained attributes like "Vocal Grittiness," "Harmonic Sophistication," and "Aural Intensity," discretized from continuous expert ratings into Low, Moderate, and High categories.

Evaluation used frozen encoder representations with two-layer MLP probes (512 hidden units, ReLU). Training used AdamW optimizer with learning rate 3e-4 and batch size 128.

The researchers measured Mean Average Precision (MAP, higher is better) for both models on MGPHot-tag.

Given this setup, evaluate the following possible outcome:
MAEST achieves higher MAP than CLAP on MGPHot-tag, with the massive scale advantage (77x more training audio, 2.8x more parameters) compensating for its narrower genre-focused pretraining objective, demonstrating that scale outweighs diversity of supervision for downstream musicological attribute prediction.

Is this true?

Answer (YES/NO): NO